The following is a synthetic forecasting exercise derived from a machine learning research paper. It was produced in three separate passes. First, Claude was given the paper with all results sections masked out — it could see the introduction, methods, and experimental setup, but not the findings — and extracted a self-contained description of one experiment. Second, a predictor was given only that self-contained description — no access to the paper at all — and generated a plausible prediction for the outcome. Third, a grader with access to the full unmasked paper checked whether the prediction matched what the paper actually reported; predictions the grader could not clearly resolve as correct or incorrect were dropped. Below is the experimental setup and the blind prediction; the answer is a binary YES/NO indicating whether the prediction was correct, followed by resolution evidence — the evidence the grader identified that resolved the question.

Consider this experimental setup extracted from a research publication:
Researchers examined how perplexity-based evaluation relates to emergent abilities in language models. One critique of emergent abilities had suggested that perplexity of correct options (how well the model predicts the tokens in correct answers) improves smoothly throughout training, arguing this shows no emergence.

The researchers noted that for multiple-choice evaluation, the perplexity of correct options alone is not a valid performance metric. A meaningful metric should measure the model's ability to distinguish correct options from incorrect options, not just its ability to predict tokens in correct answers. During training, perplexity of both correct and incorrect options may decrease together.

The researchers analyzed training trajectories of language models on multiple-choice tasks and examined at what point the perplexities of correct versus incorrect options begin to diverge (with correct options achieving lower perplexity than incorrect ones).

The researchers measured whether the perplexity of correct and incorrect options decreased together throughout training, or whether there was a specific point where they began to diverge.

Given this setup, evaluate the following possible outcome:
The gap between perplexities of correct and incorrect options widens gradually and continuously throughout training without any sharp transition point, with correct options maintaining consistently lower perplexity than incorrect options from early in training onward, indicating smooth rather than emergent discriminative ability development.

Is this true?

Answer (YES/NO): NO